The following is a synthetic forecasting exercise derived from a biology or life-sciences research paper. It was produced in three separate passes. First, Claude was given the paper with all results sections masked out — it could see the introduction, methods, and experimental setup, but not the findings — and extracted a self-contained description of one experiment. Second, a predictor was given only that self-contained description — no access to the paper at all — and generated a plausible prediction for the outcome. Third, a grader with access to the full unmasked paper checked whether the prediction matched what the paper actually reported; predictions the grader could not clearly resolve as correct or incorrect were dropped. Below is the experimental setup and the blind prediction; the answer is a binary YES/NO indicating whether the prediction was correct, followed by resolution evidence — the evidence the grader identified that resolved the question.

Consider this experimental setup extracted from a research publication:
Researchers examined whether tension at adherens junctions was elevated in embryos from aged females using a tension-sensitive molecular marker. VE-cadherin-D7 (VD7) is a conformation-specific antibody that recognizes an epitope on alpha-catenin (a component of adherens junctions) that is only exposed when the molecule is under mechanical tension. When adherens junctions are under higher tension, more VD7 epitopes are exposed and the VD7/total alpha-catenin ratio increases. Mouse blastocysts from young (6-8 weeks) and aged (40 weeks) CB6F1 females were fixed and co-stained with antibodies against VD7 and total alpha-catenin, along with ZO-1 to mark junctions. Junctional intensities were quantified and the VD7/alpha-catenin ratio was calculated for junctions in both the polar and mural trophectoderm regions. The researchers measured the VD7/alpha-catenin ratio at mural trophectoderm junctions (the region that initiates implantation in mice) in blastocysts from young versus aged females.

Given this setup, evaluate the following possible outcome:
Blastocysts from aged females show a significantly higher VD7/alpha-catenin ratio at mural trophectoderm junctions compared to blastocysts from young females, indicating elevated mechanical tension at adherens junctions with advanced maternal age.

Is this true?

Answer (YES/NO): YES